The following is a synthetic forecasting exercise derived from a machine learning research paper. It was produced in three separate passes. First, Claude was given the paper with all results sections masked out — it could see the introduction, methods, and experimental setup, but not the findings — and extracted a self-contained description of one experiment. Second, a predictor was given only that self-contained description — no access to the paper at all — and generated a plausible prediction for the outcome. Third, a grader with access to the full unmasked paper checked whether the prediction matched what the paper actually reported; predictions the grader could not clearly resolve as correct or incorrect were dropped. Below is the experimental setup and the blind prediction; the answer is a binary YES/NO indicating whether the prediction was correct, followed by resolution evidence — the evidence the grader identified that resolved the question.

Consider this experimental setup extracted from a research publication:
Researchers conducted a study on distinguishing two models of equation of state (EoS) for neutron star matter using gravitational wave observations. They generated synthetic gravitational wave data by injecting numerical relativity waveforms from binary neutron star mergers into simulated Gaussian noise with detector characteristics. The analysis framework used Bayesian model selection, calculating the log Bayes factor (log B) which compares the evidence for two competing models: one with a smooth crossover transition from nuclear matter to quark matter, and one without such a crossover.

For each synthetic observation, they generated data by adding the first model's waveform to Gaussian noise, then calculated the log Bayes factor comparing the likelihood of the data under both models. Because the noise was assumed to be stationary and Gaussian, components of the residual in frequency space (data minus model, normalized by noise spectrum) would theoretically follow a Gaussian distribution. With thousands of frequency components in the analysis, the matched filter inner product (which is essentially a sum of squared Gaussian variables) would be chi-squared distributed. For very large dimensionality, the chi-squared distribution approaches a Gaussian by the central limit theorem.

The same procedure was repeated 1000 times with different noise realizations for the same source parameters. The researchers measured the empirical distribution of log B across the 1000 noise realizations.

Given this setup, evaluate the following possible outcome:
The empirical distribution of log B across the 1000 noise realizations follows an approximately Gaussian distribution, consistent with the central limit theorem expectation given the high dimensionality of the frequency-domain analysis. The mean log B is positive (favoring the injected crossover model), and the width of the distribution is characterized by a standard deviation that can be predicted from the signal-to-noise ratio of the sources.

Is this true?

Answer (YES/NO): YES